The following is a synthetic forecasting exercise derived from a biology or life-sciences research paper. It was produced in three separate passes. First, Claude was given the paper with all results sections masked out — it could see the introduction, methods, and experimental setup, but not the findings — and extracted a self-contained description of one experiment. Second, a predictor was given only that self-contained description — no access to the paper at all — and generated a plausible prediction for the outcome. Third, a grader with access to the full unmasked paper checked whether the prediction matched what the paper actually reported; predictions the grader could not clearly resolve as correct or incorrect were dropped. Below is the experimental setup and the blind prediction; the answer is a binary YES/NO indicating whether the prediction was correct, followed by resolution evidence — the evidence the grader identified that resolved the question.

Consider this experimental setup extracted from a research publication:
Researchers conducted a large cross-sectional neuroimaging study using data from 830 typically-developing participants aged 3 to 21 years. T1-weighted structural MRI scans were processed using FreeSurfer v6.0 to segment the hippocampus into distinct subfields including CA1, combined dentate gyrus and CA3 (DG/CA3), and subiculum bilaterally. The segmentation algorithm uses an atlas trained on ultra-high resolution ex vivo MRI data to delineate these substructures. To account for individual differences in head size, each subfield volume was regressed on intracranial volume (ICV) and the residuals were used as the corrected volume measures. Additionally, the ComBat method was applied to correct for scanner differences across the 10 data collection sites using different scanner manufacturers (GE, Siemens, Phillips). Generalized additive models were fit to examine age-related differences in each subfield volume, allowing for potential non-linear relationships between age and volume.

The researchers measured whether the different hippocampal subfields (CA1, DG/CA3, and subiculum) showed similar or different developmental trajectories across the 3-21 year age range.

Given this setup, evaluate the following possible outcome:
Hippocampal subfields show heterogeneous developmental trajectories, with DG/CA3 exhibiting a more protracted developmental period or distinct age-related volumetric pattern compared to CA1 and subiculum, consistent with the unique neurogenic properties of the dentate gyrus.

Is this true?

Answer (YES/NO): NO